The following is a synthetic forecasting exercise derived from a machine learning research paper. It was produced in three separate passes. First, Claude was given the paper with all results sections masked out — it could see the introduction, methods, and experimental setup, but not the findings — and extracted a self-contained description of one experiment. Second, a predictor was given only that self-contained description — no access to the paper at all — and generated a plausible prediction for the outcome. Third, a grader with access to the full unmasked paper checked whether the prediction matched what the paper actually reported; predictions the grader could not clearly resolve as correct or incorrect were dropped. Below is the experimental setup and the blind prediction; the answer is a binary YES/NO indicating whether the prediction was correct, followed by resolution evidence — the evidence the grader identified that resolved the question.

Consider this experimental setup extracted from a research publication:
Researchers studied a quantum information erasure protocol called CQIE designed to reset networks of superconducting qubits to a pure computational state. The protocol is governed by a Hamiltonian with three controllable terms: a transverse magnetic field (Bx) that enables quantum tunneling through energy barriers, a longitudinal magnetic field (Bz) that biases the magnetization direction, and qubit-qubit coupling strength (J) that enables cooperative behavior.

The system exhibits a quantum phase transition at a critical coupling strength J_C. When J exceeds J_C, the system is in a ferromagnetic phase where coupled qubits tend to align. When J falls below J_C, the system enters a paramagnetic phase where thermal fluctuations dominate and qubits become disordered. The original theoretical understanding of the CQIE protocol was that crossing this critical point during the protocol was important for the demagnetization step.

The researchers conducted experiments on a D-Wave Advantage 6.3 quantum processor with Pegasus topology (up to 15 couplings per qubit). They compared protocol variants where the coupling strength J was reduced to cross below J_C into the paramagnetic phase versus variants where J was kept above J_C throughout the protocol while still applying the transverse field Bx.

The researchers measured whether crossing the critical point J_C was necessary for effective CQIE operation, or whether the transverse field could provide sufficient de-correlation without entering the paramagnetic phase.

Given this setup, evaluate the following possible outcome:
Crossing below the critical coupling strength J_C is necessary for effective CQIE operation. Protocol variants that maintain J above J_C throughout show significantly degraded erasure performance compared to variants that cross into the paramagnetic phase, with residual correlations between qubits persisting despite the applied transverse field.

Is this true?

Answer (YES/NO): NO